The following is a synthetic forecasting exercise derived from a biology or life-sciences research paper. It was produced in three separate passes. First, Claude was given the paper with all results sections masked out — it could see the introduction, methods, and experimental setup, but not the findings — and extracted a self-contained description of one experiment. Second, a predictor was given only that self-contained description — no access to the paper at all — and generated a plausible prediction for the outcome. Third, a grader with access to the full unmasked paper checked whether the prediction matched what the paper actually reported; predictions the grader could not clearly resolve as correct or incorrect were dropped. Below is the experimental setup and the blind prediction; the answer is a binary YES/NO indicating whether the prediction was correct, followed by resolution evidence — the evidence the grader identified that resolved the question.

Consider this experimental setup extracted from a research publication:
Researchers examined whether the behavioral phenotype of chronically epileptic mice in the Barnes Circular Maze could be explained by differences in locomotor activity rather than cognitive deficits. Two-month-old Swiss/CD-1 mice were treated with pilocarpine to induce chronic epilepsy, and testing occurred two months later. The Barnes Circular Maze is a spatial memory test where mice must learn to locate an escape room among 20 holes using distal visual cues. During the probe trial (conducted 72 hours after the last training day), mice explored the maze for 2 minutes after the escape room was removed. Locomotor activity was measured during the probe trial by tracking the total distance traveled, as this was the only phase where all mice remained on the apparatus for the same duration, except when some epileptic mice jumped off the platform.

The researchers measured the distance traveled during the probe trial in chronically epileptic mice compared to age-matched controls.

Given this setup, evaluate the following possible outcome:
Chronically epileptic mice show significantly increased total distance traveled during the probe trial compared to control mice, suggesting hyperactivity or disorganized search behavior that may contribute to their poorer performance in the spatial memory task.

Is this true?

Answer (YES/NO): NO